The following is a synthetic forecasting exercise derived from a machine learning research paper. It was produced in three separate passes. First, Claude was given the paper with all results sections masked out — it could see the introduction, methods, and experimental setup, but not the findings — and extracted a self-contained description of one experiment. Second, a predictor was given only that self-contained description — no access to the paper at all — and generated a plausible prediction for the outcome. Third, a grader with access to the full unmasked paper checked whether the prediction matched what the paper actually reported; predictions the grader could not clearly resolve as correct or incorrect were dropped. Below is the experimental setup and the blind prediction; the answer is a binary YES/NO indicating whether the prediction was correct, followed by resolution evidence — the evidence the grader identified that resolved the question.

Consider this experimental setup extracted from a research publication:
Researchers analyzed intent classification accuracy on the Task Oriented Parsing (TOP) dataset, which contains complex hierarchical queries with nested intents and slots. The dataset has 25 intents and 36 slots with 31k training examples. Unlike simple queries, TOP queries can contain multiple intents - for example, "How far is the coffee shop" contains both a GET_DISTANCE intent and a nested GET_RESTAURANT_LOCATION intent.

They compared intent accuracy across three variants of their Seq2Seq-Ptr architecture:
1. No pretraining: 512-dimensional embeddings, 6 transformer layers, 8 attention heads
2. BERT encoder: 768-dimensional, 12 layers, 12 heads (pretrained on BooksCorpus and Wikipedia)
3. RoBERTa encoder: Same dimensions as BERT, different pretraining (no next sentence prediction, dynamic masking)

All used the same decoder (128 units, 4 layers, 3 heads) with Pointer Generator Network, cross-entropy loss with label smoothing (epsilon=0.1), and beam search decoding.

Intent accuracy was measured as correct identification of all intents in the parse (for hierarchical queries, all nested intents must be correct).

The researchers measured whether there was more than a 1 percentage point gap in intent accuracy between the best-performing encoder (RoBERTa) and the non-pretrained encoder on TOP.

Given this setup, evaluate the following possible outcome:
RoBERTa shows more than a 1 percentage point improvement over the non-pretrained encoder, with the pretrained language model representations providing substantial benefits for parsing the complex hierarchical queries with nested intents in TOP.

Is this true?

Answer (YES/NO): NO